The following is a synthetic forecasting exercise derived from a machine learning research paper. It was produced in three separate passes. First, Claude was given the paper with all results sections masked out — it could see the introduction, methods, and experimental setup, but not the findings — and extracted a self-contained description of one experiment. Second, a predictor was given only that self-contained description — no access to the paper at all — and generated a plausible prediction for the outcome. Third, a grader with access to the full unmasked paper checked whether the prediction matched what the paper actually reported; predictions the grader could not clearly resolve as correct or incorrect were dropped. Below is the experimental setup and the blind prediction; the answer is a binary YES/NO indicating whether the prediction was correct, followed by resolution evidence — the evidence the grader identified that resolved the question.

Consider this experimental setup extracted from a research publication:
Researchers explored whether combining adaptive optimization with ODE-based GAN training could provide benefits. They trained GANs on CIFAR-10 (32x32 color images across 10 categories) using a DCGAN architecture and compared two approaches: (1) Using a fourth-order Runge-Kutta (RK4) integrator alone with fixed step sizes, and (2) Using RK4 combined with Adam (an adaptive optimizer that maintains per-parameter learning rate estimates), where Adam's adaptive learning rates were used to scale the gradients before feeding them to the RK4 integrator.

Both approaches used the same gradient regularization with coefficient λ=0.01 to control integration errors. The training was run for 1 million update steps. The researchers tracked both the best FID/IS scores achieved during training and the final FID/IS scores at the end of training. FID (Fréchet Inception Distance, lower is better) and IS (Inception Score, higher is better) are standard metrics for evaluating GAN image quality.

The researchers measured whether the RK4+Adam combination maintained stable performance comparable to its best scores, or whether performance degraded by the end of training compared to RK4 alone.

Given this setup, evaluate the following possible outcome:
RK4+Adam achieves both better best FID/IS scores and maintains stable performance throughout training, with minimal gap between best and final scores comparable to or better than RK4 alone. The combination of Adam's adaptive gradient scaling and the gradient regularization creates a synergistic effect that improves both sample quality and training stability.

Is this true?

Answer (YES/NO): NO